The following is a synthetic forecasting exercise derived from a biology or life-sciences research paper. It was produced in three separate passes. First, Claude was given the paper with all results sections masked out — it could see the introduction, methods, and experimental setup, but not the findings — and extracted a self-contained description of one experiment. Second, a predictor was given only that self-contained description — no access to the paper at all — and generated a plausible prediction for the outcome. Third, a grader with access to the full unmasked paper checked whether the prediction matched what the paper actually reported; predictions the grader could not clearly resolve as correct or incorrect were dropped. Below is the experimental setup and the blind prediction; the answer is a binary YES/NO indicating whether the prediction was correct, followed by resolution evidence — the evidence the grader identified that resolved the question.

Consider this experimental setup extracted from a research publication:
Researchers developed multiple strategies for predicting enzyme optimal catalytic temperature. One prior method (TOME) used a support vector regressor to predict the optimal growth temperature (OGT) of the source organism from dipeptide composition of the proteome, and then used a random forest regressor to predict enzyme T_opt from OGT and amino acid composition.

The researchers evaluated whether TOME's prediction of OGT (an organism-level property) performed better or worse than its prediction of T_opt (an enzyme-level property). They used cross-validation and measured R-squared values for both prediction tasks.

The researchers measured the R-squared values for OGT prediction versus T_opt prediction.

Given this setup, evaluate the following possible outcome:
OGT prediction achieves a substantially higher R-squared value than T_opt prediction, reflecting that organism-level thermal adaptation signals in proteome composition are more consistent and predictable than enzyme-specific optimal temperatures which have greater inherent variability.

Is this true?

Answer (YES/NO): YES